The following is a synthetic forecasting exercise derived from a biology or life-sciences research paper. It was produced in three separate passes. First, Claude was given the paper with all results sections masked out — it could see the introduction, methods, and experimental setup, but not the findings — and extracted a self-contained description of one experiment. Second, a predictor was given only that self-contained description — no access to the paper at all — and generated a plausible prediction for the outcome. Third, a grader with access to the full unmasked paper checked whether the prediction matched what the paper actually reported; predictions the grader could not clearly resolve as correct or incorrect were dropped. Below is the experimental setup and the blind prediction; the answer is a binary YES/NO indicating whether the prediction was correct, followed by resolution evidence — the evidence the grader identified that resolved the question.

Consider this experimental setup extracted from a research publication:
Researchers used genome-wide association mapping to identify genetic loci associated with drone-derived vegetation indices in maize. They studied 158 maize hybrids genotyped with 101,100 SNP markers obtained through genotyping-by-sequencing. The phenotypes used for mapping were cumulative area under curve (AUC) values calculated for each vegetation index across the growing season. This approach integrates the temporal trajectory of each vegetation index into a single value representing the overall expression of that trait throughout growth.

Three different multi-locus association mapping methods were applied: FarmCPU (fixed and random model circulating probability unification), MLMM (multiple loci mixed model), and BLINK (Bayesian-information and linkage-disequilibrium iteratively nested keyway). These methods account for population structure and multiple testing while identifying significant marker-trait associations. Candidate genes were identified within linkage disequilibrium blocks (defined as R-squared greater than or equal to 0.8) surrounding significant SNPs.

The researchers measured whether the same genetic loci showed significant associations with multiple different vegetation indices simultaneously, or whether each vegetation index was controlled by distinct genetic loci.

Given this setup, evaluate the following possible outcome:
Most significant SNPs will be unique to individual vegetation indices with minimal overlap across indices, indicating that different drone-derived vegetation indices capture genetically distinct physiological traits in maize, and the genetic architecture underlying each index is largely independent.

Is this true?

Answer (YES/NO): NO